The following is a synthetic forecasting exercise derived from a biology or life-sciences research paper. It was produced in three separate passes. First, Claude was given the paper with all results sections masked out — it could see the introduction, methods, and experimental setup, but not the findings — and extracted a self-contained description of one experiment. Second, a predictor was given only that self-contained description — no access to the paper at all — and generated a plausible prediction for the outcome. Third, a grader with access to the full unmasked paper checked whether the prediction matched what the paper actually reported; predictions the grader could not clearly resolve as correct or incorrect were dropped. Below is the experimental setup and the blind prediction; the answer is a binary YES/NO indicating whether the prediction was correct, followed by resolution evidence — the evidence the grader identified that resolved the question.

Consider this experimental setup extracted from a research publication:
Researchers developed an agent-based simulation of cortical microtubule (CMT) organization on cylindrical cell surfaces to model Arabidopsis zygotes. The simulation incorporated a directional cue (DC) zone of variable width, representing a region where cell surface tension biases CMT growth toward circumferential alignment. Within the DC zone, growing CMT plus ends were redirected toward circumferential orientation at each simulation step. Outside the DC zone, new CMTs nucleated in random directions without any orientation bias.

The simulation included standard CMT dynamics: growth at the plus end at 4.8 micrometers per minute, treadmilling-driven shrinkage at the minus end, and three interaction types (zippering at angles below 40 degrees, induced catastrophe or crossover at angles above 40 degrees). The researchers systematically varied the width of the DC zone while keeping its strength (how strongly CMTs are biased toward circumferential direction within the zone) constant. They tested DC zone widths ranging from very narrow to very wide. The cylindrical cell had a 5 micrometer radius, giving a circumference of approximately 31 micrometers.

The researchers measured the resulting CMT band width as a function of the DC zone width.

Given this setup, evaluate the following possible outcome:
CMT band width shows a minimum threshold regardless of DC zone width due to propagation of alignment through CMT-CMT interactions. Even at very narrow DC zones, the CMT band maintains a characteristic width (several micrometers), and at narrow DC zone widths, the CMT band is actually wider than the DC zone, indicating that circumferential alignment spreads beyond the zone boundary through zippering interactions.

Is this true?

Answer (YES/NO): NO